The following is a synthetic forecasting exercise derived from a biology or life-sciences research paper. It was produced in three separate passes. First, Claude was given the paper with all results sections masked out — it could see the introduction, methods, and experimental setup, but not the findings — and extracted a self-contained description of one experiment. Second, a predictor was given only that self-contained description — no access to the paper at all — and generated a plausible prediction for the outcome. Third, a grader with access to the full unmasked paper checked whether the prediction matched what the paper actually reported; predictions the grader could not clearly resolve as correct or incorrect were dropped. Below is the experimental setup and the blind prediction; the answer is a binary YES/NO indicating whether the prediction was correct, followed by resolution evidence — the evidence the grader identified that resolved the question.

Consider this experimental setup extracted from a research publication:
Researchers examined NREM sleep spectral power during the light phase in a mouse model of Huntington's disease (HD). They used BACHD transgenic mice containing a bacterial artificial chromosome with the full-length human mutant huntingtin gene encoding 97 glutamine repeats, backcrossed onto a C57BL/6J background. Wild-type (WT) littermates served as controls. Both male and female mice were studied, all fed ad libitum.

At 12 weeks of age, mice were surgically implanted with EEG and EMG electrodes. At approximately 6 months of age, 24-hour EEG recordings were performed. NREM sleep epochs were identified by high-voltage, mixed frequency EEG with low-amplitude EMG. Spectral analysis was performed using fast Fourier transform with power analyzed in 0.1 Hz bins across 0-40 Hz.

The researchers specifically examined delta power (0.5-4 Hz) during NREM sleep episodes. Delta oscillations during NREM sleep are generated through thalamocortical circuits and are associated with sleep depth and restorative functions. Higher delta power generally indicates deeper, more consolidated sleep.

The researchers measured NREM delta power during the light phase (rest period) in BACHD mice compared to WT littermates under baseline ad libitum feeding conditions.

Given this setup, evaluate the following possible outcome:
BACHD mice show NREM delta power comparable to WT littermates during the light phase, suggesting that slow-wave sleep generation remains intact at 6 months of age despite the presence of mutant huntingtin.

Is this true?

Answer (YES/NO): YES